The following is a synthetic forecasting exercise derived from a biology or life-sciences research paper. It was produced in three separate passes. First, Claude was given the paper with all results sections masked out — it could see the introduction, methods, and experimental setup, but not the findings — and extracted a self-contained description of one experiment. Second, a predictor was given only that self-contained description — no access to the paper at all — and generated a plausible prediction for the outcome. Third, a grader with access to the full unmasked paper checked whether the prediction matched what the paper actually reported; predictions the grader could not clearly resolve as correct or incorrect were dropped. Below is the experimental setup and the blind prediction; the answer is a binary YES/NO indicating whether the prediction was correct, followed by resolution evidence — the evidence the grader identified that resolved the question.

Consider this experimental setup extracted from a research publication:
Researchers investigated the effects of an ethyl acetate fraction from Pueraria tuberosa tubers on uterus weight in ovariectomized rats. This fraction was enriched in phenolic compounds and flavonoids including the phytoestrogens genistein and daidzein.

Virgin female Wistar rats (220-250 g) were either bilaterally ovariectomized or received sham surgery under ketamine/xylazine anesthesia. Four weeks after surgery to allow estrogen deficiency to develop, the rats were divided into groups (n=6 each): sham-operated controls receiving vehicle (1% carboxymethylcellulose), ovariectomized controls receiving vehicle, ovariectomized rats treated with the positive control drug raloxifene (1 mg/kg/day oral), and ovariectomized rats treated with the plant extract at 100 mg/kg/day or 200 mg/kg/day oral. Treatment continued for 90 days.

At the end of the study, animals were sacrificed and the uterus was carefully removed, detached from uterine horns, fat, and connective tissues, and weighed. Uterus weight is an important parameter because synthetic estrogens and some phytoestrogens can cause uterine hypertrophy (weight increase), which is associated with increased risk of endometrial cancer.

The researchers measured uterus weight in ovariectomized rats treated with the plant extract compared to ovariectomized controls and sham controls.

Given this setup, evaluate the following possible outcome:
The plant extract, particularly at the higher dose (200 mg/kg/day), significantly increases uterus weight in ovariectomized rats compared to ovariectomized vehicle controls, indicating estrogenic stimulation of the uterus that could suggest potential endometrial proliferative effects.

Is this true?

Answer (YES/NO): YES